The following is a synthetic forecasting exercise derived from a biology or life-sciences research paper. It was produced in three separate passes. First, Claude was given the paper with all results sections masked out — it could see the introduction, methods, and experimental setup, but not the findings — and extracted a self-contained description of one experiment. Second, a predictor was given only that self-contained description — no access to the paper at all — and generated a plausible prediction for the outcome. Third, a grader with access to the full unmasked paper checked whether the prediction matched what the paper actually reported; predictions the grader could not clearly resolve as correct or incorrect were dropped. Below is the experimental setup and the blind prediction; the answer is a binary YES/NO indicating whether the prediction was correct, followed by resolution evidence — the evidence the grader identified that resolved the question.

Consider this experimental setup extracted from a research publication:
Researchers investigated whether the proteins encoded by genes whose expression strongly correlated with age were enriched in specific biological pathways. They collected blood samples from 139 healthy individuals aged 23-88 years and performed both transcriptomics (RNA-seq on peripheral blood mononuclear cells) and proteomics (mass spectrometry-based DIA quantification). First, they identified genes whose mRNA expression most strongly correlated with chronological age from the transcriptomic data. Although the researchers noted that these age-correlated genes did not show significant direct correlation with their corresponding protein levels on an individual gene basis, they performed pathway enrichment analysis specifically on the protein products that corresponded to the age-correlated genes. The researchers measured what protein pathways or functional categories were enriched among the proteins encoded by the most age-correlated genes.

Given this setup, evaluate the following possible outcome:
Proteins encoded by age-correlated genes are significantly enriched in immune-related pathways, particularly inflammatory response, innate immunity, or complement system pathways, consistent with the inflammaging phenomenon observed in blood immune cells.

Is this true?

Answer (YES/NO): NO